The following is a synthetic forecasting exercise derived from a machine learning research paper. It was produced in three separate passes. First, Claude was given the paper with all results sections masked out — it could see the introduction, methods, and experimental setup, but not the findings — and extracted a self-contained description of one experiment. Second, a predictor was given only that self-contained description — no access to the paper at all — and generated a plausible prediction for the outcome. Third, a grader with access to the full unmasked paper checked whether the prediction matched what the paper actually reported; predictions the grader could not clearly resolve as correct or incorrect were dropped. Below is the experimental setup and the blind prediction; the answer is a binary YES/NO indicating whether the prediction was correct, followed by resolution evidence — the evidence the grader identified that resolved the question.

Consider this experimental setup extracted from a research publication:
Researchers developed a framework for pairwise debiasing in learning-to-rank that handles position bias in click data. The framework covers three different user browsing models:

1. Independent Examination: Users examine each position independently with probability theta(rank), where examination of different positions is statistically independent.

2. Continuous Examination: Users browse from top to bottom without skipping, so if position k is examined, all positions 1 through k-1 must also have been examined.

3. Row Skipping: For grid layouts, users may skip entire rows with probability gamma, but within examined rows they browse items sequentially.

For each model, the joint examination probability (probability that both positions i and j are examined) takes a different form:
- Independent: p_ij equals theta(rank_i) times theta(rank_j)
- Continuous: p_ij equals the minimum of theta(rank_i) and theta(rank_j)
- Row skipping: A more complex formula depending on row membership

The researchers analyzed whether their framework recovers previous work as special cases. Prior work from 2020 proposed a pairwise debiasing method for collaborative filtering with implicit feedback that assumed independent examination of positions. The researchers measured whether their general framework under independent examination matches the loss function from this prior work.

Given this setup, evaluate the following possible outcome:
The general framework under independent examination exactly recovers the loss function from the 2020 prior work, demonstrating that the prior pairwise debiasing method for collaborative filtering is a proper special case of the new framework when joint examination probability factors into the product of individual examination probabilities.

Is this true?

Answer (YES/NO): YES